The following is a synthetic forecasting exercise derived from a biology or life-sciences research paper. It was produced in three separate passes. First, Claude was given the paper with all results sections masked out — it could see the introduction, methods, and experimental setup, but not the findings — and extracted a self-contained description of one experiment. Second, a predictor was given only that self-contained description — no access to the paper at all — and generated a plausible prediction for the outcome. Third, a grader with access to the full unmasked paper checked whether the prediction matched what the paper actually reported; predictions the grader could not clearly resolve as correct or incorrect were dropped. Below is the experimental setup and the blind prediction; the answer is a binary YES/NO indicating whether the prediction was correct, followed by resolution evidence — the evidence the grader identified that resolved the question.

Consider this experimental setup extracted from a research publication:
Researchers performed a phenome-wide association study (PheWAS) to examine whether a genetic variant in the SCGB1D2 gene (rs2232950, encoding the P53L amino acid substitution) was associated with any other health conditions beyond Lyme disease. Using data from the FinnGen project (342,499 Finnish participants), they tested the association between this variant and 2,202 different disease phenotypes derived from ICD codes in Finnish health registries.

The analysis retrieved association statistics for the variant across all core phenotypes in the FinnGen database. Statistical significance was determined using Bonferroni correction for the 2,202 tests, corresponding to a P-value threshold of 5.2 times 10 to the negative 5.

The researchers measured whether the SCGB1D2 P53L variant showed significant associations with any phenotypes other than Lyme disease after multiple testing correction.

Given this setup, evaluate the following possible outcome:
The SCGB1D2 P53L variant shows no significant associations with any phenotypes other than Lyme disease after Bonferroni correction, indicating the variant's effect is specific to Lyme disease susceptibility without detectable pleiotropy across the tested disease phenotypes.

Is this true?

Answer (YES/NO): NO